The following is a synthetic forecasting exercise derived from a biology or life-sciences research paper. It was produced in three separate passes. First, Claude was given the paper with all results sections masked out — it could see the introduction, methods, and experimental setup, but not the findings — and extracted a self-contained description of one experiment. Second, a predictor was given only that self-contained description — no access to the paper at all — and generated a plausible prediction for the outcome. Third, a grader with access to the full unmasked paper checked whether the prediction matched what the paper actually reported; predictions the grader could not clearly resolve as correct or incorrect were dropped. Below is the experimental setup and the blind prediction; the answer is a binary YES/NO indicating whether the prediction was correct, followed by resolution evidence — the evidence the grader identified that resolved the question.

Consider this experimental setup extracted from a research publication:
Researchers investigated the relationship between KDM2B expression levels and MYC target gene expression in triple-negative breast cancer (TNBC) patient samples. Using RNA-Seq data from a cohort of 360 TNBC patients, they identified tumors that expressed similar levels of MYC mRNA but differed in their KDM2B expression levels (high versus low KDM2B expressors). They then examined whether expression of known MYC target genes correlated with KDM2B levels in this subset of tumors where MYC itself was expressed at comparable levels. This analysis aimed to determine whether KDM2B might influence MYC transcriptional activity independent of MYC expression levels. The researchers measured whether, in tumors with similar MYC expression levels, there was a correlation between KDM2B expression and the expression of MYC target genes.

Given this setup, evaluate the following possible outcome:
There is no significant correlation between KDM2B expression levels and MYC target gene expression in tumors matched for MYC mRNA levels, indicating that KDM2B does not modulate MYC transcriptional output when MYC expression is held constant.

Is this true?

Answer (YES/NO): NO